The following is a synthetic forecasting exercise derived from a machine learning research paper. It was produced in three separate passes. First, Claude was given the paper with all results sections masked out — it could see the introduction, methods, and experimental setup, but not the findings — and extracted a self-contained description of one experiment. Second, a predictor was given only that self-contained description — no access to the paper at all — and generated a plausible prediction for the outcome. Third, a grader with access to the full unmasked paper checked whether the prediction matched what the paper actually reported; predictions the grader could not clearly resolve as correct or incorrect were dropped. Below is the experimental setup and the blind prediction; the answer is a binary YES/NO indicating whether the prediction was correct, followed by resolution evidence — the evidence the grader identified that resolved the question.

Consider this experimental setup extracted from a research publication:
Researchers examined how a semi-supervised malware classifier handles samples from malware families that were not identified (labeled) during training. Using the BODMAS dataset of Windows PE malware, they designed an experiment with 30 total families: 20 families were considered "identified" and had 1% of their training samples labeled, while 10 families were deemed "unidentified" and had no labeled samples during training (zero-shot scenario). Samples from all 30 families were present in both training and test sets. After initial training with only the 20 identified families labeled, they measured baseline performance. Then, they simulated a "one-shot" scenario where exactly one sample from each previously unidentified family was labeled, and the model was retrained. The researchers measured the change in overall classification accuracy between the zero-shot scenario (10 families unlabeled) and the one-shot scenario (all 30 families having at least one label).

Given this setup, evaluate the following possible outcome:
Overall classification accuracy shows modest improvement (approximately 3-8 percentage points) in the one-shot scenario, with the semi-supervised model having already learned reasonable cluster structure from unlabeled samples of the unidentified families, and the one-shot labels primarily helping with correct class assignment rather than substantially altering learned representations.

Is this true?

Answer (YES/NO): NO